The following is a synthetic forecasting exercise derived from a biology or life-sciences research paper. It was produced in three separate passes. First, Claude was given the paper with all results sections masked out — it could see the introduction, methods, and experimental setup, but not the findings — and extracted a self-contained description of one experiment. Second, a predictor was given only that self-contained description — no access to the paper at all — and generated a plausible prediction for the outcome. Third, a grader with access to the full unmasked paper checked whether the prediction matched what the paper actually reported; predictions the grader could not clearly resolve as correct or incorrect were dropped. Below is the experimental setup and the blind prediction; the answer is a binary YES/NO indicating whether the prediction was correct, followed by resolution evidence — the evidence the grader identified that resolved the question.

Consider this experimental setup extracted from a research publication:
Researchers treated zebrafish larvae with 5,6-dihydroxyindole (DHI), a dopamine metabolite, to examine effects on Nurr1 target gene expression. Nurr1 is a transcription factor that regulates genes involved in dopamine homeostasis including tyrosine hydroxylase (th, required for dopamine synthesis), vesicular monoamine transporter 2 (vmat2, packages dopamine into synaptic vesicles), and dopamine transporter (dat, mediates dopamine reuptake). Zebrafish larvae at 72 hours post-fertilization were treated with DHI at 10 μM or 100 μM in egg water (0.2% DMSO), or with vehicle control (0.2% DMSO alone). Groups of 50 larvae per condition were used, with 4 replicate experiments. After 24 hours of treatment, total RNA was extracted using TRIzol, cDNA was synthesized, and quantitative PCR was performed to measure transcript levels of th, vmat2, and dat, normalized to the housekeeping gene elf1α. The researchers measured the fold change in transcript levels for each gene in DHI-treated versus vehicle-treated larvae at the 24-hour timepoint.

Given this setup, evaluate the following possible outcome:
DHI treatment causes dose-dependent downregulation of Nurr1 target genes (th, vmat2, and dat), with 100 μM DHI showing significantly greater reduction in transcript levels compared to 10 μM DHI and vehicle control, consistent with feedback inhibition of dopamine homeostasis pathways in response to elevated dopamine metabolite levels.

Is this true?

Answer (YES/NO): NO